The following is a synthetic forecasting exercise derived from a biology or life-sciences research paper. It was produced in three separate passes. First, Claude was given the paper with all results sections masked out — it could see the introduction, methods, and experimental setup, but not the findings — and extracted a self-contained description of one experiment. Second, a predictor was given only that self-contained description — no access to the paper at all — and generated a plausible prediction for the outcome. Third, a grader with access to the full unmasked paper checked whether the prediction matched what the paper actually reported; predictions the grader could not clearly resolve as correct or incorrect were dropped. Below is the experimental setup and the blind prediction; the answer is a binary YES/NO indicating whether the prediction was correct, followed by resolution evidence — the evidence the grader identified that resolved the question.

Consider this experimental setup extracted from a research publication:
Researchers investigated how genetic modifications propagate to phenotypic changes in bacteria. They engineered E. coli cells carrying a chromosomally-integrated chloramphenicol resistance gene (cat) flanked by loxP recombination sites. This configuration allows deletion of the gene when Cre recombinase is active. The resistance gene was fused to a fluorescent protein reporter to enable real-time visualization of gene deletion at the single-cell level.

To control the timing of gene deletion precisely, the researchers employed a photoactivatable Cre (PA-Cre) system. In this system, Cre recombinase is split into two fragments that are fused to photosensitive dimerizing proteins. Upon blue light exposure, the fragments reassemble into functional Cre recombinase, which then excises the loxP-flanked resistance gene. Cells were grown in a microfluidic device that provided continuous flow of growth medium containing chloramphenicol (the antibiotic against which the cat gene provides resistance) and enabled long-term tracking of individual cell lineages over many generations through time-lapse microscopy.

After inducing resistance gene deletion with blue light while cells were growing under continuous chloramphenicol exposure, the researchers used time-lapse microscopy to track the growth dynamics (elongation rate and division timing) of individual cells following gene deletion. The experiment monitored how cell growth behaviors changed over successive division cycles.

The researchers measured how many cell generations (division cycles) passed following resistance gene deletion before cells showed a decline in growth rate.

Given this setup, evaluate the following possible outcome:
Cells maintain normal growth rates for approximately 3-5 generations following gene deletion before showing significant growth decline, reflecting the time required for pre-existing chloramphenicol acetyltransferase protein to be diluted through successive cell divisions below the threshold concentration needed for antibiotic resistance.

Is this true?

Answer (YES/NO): NO